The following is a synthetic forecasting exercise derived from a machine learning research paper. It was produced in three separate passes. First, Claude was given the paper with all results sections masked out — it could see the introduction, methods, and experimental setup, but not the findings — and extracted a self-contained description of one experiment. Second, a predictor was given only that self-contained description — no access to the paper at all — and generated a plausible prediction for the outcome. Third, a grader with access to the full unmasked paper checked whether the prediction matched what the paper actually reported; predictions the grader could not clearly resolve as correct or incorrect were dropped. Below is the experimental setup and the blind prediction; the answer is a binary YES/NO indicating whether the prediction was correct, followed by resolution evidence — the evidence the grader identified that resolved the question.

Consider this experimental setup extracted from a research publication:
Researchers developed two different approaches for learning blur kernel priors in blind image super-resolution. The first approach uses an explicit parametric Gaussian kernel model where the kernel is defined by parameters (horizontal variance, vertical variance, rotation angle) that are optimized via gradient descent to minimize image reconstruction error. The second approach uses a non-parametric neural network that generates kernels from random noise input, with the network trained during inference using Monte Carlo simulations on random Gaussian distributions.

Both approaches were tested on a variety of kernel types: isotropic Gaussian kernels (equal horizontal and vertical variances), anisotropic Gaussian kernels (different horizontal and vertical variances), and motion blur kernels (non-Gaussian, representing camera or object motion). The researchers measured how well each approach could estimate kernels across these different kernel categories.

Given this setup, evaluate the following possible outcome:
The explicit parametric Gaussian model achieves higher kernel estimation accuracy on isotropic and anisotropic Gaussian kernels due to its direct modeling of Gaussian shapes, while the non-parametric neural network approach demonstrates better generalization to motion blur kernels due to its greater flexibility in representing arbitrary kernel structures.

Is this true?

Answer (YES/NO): NO